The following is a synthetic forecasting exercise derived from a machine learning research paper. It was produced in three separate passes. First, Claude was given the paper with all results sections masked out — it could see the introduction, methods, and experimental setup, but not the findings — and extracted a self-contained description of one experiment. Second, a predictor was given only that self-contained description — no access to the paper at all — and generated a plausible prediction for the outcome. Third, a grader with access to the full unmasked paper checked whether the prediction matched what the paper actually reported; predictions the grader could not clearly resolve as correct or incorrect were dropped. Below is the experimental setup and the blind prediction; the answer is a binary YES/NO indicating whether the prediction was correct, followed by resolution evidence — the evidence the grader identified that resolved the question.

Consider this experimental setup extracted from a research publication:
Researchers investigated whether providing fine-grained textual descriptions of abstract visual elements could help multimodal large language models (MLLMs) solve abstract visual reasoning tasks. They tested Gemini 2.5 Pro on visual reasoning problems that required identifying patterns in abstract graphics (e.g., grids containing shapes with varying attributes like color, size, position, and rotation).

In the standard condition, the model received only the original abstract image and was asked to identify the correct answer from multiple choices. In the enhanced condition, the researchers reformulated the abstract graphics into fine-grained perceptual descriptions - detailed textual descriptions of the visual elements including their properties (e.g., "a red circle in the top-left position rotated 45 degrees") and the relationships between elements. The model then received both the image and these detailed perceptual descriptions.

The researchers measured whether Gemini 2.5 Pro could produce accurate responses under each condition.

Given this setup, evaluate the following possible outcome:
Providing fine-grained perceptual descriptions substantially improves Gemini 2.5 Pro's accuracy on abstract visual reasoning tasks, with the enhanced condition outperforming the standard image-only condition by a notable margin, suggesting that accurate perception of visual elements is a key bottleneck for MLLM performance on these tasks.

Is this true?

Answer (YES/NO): YES